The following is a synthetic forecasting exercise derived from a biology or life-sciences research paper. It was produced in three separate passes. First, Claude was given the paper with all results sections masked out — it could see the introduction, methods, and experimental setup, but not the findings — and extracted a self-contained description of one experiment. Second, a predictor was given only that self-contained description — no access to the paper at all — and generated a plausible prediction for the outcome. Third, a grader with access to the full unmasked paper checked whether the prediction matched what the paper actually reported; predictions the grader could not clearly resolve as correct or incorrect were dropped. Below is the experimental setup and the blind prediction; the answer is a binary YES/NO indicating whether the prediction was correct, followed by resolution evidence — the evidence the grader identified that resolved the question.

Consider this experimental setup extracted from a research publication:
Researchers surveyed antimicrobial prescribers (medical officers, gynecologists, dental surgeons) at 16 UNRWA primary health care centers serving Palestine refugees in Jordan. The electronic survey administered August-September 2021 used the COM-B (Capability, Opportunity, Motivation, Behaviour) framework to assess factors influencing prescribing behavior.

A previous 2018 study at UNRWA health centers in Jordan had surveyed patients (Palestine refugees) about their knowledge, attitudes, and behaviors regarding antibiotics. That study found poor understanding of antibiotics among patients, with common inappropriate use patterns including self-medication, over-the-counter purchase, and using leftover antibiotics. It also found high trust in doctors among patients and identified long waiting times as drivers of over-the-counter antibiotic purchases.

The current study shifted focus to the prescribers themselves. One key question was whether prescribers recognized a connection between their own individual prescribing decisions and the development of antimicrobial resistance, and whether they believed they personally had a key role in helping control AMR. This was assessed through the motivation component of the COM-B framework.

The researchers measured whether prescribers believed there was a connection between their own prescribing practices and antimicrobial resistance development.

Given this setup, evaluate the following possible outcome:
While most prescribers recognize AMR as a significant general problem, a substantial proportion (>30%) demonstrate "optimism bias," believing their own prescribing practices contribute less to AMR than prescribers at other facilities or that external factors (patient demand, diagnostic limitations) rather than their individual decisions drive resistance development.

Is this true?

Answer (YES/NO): NO